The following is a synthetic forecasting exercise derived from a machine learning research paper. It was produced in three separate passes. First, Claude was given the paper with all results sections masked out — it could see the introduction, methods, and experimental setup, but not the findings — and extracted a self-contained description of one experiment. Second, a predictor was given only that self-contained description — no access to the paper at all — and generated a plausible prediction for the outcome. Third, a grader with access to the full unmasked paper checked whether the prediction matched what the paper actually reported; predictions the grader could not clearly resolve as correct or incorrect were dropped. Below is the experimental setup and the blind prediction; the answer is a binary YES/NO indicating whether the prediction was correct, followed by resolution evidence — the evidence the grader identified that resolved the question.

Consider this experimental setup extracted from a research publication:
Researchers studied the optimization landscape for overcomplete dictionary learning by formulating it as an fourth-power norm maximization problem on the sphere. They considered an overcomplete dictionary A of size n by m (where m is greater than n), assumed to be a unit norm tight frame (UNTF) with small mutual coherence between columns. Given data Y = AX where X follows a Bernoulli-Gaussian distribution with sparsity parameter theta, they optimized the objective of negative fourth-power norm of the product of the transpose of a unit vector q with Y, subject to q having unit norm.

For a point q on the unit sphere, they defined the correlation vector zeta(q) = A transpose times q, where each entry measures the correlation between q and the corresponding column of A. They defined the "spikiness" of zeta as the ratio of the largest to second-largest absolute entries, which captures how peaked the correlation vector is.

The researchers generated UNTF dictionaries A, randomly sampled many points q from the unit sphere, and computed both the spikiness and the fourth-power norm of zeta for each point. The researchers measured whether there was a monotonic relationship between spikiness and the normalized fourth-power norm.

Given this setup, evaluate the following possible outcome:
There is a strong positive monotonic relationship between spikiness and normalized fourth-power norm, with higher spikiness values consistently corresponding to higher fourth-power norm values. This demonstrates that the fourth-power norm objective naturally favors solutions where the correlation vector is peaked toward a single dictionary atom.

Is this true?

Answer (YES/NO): YES